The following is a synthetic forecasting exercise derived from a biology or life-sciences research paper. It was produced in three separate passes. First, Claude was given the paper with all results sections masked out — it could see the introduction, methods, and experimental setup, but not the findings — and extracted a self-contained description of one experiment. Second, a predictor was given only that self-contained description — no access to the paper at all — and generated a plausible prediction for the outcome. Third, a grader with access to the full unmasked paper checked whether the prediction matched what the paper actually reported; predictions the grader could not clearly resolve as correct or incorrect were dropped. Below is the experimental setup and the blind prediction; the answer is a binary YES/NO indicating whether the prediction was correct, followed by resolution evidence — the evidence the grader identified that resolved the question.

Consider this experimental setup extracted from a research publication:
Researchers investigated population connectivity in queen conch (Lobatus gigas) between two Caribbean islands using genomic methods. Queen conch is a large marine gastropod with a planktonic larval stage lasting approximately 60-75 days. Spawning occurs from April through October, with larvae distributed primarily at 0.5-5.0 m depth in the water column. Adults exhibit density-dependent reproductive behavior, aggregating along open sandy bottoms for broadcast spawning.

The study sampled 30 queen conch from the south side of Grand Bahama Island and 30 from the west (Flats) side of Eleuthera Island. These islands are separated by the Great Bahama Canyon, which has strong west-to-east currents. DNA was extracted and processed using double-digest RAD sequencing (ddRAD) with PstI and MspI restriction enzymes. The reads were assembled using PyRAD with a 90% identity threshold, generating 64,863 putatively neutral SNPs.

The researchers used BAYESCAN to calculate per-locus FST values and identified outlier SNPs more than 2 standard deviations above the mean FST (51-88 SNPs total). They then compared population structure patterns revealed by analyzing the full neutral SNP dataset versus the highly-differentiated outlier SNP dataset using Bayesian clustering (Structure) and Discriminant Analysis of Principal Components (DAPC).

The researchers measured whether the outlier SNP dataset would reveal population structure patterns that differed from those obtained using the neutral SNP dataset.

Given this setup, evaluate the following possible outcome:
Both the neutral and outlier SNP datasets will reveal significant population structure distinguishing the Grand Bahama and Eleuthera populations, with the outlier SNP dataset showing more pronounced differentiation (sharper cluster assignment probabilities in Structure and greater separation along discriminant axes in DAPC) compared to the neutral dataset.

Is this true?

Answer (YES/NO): NO